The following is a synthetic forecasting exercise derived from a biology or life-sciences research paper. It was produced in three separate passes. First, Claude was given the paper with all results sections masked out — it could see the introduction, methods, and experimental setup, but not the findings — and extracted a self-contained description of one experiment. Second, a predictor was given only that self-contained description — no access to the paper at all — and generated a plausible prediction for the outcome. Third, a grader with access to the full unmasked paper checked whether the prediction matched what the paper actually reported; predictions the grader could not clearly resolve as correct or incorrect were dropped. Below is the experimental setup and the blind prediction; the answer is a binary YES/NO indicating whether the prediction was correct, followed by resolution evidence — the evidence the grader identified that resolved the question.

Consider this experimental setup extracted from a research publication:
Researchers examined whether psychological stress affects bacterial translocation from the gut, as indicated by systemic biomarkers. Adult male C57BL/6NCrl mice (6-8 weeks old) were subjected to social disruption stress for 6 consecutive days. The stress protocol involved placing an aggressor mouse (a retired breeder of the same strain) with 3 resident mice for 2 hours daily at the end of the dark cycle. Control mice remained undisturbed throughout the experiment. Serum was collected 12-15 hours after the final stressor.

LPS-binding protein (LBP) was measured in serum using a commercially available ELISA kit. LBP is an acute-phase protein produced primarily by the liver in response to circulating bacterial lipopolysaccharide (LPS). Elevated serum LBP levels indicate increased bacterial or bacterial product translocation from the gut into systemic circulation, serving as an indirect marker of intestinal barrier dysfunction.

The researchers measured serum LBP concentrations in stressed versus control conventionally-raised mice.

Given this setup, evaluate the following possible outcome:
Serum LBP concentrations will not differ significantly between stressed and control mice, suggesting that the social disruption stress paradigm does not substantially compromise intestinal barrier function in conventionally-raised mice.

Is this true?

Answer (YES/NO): NO